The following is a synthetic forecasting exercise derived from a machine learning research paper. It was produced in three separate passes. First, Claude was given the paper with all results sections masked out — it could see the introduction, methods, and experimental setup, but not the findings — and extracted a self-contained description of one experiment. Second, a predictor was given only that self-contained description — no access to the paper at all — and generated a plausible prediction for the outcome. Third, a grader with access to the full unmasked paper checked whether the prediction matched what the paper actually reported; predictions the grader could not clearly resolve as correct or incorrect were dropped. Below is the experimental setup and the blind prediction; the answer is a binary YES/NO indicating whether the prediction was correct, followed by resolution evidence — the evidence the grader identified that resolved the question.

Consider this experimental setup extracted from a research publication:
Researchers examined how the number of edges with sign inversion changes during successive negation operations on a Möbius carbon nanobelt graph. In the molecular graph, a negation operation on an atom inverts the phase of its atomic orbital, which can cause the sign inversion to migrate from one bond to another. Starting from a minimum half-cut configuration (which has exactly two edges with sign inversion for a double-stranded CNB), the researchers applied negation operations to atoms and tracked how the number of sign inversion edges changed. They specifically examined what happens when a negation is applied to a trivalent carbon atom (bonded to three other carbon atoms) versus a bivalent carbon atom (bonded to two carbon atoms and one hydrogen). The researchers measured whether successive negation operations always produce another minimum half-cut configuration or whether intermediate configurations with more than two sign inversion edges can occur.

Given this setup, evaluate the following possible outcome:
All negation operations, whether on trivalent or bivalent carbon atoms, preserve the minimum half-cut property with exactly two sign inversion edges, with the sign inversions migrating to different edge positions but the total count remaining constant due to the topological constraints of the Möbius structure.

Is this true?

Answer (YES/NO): NO